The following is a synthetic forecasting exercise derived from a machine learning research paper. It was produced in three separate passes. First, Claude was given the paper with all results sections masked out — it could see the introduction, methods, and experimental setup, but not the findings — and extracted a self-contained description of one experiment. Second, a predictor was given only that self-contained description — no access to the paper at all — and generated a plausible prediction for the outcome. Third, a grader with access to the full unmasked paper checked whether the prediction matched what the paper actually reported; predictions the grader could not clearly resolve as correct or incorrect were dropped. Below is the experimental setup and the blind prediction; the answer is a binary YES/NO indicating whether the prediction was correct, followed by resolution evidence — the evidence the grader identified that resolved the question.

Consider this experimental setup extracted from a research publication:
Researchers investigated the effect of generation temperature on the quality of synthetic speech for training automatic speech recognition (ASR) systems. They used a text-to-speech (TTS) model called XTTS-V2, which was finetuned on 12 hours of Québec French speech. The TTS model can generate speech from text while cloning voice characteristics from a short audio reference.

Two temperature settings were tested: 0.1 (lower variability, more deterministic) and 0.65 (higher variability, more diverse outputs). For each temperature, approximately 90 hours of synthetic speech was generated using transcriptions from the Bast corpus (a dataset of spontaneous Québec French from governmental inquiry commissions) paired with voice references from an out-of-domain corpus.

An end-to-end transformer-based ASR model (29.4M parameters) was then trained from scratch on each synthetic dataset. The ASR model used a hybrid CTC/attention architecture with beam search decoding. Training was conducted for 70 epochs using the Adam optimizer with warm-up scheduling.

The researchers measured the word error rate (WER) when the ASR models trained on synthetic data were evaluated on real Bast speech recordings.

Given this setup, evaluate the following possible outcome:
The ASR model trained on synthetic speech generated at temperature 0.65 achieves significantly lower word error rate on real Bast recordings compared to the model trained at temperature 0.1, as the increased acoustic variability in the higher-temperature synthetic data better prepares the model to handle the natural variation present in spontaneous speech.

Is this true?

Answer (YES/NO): YES